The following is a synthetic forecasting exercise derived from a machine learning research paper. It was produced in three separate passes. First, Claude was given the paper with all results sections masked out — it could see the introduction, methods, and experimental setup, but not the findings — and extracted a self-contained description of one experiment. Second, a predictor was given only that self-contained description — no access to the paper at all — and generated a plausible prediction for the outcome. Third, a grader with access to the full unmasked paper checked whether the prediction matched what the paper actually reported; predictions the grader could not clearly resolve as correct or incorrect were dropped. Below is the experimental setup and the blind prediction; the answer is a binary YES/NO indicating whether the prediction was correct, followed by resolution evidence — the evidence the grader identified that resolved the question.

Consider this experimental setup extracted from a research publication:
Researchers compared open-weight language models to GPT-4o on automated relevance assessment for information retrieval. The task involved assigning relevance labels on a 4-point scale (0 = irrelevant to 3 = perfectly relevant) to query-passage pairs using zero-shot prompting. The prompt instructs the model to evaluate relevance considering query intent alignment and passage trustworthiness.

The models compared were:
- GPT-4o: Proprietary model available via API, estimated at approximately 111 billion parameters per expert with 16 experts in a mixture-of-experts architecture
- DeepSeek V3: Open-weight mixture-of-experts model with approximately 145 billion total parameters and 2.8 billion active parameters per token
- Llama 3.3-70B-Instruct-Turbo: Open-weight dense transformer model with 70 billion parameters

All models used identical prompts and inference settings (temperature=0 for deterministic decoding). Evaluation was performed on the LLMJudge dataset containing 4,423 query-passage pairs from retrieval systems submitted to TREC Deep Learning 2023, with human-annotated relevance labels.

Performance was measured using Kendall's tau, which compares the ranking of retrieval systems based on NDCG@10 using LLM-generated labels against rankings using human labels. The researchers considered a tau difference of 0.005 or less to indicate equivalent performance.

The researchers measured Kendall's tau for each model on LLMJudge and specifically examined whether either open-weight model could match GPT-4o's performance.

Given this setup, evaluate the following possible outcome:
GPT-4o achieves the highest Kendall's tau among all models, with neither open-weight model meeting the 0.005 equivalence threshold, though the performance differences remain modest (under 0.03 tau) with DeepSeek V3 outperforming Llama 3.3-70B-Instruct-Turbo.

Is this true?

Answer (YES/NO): NO